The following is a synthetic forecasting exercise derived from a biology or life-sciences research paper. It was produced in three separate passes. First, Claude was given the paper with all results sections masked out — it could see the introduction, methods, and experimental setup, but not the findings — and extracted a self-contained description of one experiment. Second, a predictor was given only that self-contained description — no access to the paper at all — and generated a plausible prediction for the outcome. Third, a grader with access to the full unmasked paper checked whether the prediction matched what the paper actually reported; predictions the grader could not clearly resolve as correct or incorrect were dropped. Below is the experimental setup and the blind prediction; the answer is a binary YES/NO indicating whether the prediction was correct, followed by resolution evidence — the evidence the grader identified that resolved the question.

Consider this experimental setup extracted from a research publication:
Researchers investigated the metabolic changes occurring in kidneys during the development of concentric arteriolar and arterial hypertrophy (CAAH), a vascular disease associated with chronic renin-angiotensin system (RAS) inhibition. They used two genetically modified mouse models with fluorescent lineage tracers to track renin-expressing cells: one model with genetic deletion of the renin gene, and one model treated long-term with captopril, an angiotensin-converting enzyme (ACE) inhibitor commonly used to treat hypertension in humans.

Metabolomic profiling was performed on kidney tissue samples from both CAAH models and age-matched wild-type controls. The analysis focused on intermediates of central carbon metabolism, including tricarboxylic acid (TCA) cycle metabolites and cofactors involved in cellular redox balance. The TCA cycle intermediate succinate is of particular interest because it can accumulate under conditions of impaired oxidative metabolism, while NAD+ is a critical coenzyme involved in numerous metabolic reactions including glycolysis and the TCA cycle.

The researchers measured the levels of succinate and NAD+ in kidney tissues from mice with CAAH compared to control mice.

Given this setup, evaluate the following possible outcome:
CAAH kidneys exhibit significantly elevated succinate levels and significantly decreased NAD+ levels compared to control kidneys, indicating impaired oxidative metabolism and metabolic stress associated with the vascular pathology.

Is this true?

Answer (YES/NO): YES